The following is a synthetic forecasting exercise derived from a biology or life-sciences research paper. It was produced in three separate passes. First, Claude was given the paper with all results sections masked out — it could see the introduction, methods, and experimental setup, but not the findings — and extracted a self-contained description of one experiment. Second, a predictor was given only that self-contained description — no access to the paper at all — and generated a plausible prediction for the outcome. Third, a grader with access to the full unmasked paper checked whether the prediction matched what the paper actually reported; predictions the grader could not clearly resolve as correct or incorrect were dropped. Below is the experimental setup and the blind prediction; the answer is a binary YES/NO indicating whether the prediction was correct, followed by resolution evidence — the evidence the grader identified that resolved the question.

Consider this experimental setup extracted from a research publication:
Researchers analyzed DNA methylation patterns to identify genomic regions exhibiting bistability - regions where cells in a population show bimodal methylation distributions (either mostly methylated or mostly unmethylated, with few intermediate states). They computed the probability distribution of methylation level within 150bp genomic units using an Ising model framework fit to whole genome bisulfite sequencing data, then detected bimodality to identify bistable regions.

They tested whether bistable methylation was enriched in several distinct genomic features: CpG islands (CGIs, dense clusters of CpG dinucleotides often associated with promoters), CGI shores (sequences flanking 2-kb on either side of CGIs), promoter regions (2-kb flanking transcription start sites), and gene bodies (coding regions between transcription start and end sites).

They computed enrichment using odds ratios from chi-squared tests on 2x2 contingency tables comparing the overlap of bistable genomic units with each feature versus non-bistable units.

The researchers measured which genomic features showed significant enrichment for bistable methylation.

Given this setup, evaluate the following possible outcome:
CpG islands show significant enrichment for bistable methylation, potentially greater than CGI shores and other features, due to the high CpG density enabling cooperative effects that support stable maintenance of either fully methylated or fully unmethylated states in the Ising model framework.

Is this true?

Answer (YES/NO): NO